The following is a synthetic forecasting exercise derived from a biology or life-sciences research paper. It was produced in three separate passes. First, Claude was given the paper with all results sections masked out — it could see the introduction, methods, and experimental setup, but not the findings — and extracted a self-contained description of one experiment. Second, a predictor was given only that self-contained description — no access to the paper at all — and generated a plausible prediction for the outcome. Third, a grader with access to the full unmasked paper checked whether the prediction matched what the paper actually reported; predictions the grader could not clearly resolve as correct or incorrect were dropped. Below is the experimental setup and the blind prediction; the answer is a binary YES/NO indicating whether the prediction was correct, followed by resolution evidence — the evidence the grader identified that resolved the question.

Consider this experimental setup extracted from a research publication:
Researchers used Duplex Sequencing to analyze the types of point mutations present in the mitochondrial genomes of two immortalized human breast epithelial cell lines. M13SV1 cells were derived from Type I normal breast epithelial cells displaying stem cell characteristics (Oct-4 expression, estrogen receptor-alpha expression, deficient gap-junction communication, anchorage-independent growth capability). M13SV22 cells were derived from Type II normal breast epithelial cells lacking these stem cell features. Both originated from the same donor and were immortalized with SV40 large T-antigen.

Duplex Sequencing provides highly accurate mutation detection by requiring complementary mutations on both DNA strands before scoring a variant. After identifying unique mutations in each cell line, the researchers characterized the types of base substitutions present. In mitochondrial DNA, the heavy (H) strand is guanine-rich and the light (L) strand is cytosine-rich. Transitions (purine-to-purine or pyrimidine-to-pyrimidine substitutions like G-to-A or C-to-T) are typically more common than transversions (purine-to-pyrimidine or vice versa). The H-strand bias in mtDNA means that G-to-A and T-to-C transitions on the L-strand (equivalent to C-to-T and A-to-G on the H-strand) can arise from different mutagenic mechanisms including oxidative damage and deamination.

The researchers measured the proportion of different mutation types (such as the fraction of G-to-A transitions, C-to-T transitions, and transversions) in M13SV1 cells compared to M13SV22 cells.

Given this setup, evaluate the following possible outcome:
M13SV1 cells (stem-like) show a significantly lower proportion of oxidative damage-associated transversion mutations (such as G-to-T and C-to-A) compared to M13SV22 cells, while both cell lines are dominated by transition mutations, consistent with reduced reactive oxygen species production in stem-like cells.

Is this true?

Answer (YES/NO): NO